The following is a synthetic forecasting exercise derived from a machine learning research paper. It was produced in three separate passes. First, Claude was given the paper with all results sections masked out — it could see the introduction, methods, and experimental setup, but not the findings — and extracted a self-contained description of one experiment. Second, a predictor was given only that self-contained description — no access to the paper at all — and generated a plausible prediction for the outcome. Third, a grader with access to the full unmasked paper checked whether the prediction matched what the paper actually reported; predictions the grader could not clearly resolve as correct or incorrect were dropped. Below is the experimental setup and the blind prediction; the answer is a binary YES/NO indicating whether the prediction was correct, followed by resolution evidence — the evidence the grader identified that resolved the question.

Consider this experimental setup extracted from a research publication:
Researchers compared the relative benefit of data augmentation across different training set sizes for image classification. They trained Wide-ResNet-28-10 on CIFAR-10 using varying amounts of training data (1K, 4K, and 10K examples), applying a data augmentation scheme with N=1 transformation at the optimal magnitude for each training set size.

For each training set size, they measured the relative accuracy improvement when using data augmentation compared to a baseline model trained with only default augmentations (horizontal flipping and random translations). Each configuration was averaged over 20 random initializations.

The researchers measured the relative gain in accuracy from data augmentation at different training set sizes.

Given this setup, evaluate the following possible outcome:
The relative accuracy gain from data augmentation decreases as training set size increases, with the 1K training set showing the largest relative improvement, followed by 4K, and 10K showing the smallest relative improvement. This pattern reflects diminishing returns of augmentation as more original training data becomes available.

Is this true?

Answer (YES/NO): YES